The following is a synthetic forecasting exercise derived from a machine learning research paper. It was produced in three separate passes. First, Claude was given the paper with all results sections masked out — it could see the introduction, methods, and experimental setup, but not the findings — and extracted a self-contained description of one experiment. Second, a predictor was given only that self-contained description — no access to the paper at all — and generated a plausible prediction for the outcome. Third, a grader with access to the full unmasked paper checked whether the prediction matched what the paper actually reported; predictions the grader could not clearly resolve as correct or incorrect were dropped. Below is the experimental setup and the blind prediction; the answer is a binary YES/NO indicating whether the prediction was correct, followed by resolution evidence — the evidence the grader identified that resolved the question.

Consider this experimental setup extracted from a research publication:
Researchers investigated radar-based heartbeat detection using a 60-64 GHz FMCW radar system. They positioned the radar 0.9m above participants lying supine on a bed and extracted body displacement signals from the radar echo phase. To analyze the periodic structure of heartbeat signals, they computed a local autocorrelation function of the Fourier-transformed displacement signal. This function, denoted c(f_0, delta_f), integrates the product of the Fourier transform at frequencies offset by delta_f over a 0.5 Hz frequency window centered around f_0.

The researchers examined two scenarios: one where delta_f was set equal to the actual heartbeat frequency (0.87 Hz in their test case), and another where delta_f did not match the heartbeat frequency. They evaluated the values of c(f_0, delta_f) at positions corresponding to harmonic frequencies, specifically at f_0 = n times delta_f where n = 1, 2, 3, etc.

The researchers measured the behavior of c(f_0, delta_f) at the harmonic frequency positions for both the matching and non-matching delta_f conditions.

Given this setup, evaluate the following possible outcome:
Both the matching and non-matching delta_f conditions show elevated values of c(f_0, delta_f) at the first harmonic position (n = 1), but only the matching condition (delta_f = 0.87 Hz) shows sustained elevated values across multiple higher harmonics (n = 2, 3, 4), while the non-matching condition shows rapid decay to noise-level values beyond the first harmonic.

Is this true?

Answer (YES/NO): NO